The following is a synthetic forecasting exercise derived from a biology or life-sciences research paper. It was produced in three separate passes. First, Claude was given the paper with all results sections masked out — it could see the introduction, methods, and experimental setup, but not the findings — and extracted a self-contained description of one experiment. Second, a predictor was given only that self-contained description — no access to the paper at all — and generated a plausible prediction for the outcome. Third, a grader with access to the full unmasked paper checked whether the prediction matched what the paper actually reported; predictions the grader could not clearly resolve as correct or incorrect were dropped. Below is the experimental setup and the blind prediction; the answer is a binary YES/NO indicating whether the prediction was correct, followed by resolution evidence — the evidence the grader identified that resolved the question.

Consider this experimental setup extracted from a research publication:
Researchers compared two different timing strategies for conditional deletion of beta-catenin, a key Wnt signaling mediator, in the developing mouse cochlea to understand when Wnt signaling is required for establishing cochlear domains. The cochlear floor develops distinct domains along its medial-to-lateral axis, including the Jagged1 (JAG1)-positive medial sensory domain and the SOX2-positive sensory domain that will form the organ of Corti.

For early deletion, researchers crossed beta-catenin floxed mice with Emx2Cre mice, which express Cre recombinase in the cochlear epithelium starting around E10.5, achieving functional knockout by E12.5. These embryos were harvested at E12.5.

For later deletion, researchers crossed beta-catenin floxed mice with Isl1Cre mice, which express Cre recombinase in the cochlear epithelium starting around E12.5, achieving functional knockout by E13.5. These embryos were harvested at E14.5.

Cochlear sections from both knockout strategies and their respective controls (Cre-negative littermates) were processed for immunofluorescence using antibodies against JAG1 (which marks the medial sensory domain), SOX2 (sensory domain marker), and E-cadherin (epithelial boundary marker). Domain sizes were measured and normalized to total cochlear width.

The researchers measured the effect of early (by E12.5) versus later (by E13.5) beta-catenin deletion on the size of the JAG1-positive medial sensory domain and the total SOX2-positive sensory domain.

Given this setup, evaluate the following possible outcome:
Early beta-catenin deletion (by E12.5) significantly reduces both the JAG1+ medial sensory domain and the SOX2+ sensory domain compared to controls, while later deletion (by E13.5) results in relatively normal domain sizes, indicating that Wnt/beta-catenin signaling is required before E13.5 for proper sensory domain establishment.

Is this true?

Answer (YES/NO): NO